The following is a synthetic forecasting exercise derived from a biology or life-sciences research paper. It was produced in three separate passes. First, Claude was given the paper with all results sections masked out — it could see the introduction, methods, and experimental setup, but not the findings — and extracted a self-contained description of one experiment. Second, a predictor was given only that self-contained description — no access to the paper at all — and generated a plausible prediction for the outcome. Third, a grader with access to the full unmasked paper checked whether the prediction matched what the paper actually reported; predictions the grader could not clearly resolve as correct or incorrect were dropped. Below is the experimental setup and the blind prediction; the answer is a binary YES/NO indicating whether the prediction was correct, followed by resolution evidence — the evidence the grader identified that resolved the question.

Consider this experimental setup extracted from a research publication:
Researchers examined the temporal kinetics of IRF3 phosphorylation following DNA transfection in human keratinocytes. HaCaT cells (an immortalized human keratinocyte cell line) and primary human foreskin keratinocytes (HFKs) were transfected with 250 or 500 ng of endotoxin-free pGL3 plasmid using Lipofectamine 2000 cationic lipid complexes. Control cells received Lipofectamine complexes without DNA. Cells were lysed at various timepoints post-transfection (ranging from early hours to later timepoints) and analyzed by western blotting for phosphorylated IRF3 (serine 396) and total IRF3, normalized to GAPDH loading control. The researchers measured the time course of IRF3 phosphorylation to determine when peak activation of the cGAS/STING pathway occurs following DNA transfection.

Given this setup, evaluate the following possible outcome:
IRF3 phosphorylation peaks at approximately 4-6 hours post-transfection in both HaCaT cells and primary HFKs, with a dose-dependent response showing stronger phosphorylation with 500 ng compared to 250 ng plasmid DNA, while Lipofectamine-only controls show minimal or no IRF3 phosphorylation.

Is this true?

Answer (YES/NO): NO